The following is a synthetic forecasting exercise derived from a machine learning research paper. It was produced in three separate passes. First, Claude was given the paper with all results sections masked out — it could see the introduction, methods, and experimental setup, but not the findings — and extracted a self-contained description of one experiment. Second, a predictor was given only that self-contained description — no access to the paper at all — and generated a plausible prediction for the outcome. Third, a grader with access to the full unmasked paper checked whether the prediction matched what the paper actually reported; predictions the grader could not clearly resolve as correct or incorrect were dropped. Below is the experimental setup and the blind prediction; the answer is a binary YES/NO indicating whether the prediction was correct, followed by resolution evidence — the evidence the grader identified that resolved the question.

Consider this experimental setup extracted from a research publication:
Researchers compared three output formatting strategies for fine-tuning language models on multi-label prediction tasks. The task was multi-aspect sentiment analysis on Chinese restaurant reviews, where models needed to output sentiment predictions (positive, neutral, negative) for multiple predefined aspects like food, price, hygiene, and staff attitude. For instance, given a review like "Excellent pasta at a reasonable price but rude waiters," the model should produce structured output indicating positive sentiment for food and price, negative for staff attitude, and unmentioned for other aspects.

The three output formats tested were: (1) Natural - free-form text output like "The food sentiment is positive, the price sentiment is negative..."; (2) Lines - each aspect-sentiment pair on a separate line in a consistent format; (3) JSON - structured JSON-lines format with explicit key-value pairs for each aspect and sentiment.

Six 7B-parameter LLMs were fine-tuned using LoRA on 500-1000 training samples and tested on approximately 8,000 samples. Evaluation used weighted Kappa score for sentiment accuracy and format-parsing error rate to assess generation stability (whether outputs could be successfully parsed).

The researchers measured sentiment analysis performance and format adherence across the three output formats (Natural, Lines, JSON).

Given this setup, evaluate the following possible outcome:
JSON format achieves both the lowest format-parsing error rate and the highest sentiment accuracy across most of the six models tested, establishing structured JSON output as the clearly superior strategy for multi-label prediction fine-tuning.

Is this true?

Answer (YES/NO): NO